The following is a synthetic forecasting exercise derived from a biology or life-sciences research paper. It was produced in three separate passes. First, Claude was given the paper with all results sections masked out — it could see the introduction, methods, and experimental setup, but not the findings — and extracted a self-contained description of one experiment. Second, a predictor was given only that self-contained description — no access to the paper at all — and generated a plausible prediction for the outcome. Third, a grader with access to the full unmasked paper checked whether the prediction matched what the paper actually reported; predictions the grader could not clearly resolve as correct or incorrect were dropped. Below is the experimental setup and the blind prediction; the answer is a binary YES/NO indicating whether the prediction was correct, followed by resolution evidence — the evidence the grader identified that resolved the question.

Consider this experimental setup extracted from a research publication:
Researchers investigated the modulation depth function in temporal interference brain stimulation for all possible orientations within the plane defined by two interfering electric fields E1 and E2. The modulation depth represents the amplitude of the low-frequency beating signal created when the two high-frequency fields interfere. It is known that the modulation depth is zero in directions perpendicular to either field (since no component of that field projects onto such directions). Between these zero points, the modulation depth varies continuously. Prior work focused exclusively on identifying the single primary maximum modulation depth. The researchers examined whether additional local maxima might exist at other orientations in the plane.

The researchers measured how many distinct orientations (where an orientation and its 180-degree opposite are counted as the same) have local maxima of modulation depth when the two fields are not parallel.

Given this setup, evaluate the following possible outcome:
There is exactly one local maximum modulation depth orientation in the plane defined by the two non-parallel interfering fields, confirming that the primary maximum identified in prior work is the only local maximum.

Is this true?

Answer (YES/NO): NO